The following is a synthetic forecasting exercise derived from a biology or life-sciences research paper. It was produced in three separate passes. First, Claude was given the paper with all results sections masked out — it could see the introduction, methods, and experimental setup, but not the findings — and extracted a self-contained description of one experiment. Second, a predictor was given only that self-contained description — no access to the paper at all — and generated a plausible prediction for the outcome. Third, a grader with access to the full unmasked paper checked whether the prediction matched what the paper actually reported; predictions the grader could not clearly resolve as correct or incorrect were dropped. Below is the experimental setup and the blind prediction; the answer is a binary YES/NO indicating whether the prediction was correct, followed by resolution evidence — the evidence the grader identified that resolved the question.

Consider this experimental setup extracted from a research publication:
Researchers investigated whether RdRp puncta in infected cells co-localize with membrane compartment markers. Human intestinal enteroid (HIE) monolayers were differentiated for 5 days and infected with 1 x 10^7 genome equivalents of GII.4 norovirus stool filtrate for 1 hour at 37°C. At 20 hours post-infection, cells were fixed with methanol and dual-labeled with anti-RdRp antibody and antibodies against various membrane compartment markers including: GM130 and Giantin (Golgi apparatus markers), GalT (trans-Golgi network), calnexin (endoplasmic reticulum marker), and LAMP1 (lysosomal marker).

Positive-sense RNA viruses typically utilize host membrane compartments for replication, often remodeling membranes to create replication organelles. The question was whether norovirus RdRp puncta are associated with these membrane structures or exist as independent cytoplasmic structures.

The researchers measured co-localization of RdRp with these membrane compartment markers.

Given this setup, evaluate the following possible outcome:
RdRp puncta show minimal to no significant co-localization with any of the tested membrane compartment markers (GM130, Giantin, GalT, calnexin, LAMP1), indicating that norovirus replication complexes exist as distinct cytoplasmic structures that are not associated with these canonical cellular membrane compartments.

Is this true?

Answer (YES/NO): NO